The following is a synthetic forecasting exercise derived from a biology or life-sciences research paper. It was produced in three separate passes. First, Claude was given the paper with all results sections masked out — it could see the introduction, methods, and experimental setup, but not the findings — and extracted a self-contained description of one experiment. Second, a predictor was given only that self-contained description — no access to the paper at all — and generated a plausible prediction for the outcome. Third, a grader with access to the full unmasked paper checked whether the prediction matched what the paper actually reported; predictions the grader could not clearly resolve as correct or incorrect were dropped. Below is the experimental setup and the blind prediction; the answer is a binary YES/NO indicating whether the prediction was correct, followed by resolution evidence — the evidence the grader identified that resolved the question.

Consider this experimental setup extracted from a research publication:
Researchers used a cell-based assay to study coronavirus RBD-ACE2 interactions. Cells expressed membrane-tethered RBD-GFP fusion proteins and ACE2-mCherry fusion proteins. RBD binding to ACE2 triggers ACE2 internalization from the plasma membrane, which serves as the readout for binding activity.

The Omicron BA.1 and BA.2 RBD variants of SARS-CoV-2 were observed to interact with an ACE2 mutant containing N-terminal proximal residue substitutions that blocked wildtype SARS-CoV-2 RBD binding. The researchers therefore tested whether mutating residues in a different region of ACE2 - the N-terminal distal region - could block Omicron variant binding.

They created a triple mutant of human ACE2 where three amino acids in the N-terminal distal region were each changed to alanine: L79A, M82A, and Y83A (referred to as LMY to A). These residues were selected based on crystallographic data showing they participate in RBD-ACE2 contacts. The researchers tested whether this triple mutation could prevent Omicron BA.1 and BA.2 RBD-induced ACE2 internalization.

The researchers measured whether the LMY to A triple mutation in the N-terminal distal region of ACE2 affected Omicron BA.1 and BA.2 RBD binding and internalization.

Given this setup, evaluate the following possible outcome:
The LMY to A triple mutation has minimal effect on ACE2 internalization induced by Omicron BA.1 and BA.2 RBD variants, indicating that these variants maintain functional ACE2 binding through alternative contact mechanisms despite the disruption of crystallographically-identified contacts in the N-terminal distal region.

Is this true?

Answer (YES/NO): YES